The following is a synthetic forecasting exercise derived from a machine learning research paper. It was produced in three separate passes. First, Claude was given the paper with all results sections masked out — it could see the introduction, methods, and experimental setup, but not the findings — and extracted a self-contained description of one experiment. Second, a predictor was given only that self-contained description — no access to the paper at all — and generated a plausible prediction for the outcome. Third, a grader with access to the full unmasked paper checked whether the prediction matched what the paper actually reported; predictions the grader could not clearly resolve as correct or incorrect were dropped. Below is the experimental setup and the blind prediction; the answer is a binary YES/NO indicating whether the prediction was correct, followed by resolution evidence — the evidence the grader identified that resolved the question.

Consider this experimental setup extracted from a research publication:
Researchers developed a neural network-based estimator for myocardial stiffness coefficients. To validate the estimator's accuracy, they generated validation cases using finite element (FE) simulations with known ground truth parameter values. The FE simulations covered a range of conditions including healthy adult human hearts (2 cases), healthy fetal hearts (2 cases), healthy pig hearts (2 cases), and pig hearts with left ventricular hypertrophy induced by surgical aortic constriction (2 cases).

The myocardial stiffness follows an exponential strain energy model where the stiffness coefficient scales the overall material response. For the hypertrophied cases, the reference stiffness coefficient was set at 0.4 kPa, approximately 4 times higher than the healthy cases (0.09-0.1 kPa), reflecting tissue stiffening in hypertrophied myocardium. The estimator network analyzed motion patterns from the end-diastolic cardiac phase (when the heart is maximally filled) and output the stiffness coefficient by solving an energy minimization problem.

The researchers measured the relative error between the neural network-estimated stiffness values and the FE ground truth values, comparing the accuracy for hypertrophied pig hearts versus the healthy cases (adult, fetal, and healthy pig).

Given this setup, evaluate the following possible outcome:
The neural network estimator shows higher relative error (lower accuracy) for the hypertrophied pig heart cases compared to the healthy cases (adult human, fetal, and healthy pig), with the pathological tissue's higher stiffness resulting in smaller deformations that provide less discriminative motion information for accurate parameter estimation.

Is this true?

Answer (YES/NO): NO